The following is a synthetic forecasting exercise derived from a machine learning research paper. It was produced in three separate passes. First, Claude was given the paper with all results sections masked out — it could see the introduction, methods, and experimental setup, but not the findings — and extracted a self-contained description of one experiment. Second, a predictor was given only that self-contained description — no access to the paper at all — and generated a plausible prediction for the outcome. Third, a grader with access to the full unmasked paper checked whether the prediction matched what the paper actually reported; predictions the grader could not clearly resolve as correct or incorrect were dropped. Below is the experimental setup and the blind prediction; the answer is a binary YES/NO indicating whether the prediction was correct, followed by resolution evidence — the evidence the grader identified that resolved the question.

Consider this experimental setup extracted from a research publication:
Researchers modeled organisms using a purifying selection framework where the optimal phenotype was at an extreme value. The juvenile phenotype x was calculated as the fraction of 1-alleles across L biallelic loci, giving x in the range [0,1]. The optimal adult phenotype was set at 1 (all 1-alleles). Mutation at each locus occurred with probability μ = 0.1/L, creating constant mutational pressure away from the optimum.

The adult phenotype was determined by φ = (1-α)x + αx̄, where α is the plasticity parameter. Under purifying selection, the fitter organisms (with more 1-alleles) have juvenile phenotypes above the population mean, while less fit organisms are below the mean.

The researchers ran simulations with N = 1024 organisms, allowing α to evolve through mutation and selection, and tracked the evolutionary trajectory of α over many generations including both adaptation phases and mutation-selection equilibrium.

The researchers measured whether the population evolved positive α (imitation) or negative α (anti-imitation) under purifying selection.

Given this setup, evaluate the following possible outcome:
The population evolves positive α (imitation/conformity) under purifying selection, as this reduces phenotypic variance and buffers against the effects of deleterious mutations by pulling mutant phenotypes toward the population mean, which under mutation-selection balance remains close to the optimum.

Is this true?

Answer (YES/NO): NO